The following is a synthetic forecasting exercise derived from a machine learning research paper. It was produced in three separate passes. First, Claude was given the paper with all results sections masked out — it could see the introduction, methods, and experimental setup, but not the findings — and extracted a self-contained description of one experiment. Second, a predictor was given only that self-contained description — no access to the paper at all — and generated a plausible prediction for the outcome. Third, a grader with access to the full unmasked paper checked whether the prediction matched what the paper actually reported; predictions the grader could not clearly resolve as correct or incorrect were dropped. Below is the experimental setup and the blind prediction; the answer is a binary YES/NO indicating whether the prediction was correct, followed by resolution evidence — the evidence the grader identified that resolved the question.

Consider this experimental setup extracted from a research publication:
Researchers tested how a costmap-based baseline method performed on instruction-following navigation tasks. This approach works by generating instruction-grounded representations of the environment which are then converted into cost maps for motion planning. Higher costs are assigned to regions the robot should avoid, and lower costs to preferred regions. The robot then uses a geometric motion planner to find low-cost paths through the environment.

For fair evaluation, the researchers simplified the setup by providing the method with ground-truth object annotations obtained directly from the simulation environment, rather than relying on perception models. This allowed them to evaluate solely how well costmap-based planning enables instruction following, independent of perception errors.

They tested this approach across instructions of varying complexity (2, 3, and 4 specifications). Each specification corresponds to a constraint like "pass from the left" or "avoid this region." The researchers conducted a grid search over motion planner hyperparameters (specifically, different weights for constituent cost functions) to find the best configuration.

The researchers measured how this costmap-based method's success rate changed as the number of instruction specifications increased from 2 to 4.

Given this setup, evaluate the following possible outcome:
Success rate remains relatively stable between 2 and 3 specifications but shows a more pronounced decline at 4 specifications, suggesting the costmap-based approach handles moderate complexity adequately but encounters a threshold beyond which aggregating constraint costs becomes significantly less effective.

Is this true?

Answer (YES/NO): NO